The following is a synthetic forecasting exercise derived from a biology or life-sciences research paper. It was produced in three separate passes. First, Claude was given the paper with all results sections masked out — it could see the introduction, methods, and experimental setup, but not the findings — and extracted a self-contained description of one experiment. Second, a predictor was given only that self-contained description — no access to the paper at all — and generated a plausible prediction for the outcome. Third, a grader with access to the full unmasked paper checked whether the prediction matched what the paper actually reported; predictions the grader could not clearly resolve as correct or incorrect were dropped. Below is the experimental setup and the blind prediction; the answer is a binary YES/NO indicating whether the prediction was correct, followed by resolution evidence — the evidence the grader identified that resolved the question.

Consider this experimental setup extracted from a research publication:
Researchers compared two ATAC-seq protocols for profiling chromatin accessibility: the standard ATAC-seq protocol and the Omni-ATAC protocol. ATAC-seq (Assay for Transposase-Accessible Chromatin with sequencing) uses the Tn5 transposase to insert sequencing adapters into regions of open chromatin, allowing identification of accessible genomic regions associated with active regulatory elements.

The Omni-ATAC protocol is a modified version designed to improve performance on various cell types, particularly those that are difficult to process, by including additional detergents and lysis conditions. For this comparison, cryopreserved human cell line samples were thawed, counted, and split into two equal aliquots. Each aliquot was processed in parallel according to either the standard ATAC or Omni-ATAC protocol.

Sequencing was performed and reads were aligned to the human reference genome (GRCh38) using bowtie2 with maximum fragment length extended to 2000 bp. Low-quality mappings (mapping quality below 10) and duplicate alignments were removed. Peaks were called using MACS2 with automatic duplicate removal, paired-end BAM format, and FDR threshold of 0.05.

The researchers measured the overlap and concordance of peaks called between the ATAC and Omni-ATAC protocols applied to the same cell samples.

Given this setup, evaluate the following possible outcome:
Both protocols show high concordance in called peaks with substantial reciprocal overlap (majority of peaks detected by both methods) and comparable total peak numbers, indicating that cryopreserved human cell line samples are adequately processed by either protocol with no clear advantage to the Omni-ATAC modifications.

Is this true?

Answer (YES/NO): NO